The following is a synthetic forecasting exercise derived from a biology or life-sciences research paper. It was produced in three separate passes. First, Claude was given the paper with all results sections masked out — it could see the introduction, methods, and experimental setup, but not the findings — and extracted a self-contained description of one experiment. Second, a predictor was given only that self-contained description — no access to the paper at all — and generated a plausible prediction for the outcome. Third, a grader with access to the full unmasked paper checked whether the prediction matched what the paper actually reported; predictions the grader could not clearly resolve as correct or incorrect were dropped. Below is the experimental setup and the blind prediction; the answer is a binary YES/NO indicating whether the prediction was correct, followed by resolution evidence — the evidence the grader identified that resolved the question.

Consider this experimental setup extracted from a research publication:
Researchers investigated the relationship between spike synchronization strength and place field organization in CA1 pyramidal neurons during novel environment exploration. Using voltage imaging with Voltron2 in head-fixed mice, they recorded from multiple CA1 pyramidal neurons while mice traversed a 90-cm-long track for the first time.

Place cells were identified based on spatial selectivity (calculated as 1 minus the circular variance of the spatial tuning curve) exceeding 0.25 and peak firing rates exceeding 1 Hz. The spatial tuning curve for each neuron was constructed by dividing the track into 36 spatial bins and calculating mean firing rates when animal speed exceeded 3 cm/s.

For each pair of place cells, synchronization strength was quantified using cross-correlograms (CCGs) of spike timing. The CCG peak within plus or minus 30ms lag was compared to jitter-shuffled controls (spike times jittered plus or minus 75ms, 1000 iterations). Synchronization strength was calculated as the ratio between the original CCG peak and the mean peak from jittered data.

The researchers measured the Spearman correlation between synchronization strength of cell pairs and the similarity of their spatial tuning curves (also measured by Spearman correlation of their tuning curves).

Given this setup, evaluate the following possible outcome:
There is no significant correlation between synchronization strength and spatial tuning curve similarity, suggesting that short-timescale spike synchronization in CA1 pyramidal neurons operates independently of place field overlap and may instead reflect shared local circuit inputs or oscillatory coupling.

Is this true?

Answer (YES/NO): NO